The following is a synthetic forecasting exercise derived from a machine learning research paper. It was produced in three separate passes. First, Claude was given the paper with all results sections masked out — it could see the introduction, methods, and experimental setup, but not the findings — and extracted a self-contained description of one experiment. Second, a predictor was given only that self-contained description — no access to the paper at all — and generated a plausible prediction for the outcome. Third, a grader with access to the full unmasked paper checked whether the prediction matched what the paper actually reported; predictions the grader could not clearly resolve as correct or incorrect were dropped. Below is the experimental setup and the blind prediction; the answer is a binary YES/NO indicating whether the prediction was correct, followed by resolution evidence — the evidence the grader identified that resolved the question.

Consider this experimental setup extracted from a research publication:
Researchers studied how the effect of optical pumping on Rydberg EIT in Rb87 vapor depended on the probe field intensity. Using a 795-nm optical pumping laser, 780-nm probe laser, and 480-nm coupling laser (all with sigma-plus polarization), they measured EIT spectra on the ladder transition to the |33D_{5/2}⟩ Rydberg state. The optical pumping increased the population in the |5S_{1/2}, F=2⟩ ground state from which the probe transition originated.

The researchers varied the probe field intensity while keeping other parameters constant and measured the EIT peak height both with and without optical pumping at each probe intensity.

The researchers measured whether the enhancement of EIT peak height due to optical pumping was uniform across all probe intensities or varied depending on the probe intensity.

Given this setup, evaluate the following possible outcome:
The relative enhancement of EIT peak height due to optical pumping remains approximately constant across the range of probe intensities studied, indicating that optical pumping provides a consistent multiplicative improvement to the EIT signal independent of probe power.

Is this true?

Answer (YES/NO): NO